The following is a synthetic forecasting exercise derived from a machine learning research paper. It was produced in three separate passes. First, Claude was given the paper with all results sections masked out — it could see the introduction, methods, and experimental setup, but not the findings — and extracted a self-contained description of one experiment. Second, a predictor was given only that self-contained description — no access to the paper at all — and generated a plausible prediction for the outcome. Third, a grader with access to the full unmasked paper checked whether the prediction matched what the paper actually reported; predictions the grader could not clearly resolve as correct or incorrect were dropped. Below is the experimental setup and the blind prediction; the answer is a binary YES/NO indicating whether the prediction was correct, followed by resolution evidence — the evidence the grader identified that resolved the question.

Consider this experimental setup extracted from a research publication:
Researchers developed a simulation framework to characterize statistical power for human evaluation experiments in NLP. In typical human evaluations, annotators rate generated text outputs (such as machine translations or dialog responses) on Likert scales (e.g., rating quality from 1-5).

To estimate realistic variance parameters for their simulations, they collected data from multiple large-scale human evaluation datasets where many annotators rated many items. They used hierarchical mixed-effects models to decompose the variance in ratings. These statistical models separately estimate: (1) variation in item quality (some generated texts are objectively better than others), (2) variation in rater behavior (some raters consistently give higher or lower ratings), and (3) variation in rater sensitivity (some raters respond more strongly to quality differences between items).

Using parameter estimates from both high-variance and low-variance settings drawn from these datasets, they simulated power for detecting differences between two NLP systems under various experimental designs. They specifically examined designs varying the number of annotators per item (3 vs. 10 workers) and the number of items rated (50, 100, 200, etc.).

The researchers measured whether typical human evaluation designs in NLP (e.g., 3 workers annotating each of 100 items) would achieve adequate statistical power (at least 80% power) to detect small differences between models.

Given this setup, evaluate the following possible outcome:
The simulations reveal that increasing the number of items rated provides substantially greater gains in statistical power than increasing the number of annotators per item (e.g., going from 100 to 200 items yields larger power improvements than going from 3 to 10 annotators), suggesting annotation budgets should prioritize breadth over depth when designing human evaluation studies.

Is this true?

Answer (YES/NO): NO